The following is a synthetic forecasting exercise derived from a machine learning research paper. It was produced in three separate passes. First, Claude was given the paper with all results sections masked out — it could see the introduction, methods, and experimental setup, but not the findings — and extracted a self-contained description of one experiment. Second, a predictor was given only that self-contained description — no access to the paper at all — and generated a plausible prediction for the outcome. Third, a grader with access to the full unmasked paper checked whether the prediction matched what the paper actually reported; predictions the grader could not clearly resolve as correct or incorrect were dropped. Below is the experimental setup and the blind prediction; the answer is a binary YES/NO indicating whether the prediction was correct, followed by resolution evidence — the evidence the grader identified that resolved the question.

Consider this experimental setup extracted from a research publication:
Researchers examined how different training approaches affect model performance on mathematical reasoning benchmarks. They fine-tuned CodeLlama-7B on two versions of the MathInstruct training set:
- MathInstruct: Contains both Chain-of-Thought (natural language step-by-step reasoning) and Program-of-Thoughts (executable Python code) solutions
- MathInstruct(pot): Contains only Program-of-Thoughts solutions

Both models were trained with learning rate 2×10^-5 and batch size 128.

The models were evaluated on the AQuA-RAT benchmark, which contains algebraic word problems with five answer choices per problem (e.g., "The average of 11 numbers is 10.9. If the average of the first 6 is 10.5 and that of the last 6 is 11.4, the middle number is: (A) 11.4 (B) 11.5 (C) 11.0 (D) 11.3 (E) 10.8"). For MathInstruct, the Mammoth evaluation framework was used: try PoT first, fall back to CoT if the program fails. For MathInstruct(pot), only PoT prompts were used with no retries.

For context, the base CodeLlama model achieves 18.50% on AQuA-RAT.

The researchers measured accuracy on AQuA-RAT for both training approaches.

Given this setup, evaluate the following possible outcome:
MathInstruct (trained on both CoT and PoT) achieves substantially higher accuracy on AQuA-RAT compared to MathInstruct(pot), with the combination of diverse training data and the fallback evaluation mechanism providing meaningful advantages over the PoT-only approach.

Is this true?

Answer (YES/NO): YES